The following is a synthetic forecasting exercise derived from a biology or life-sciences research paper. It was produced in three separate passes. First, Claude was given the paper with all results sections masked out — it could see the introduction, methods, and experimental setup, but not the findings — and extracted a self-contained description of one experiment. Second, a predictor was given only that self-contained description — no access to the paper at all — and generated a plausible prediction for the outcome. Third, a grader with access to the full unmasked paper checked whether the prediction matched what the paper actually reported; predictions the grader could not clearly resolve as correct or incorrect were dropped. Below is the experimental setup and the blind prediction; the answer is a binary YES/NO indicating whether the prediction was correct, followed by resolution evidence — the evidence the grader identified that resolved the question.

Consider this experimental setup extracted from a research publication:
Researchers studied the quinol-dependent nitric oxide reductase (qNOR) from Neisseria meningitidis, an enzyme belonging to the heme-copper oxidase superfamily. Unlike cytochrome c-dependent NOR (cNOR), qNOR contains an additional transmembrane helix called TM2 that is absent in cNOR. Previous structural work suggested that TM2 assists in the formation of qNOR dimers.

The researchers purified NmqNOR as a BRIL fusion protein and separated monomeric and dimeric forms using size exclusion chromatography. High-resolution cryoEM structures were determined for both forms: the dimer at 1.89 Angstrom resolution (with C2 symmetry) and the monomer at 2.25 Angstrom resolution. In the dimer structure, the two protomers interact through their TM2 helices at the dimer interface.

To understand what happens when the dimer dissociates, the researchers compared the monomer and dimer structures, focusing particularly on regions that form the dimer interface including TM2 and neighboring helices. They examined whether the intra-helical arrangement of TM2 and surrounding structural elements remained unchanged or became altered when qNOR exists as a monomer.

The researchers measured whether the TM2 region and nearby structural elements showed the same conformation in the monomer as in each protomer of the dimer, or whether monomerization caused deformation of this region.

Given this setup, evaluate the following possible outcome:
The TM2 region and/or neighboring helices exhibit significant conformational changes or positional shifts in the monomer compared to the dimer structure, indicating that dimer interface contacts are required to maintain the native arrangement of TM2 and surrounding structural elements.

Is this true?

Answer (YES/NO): YES